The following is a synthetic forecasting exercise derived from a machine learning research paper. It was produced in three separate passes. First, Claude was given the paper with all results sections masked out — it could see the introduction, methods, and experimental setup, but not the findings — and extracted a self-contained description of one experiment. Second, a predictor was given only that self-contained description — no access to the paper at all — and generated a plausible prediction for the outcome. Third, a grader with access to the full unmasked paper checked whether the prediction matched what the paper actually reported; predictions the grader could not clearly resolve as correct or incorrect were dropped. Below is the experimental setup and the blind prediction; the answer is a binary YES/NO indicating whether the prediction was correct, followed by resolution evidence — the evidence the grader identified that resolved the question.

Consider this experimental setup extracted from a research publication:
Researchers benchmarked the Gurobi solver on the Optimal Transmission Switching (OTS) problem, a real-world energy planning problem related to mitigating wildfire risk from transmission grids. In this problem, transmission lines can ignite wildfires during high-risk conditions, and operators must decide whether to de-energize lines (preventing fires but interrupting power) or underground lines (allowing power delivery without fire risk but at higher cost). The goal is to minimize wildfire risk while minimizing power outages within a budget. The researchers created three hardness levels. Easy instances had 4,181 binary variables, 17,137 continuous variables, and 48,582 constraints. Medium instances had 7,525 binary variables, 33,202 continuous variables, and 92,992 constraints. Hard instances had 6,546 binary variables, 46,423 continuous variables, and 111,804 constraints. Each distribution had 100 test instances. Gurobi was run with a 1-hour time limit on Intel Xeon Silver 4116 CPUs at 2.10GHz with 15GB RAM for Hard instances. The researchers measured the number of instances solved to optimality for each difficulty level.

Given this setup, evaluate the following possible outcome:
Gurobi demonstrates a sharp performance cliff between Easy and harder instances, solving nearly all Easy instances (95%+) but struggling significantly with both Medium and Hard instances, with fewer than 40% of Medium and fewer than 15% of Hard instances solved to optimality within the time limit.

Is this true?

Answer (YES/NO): NO